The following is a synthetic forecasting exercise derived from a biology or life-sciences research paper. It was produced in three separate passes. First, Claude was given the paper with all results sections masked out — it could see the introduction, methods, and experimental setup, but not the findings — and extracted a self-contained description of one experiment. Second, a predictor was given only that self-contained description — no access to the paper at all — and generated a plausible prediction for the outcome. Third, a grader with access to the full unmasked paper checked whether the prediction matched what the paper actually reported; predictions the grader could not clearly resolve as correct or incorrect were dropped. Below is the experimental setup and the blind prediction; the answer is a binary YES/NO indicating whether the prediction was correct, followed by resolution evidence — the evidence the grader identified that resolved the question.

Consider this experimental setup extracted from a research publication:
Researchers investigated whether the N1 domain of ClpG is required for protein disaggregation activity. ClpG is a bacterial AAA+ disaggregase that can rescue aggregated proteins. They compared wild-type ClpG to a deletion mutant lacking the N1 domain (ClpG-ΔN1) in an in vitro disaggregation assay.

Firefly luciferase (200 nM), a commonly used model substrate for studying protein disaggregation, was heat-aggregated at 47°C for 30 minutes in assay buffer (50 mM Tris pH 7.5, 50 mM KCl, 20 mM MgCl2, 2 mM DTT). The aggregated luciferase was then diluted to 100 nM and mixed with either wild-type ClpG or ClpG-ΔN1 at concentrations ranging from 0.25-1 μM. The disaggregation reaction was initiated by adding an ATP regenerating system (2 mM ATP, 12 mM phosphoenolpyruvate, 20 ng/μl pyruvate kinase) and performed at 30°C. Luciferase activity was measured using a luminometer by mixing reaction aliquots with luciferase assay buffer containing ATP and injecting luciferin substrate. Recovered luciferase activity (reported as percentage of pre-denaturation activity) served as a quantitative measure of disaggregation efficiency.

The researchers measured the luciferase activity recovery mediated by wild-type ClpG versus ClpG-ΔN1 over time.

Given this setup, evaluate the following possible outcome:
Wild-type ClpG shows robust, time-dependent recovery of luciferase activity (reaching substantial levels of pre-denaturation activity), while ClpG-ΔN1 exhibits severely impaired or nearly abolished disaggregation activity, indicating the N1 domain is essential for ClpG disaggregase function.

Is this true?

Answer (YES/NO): YES